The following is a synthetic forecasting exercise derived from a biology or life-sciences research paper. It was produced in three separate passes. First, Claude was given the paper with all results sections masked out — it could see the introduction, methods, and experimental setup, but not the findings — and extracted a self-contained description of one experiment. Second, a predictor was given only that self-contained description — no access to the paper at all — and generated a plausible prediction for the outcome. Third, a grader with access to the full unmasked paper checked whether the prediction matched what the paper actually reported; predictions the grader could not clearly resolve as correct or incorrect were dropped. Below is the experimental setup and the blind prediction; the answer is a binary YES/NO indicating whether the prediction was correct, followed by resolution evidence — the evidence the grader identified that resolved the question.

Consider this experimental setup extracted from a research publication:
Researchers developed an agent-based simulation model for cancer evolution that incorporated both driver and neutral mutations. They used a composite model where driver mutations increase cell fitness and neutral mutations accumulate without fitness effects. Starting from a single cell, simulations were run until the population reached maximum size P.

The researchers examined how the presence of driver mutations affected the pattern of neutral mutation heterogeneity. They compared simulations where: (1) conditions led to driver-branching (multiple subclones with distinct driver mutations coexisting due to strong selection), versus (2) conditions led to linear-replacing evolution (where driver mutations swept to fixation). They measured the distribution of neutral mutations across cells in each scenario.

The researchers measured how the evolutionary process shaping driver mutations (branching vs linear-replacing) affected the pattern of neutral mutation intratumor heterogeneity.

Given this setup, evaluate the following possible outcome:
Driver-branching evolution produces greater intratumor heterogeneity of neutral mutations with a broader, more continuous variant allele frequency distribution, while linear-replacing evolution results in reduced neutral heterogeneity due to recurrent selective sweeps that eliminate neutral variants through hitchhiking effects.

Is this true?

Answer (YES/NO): NO